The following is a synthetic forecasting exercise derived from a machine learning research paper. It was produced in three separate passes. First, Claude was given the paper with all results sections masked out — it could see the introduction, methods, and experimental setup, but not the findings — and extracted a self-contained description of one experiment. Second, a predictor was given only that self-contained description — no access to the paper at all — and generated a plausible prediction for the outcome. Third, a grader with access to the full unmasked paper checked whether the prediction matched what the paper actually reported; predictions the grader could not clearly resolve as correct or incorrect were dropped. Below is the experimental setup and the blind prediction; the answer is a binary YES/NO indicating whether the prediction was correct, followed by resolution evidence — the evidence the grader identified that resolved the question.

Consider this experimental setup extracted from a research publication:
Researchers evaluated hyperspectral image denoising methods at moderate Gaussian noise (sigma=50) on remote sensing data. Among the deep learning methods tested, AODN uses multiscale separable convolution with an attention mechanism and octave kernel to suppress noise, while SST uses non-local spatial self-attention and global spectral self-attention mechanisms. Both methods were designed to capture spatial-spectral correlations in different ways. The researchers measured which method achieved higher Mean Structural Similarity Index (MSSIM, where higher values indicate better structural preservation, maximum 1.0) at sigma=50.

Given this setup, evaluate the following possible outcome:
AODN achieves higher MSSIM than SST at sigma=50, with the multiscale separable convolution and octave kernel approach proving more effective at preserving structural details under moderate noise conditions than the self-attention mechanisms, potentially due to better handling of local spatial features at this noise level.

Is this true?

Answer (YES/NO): NO